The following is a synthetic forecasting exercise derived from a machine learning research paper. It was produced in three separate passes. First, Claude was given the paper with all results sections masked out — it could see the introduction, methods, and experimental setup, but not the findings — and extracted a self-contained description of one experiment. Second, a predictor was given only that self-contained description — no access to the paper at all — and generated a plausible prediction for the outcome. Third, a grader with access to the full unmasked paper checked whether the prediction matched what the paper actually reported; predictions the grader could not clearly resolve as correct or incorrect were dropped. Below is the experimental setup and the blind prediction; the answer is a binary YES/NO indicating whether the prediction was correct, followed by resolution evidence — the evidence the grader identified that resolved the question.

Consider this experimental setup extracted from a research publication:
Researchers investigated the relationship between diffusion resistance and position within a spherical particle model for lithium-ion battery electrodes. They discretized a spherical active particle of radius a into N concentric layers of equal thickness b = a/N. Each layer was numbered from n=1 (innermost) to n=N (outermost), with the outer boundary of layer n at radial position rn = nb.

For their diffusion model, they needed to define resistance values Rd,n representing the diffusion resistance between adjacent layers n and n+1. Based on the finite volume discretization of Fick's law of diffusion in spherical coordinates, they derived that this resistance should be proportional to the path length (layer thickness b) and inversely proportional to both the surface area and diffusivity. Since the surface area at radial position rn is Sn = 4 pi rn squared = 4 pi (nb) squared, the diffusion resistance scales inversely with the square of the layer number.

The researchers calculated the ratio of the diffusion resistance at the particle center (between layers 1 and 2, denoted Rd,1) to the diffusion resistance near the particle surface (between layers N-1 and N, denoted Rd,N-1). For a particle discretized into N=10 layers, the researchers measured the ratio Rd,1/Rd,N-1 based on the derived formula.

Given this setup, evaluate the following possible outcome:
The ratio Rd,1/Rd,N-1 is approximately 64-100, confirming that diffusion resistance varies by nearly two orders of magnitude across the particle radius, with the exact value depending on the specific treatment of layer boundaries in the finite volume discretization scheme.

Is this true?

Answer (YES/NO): NO